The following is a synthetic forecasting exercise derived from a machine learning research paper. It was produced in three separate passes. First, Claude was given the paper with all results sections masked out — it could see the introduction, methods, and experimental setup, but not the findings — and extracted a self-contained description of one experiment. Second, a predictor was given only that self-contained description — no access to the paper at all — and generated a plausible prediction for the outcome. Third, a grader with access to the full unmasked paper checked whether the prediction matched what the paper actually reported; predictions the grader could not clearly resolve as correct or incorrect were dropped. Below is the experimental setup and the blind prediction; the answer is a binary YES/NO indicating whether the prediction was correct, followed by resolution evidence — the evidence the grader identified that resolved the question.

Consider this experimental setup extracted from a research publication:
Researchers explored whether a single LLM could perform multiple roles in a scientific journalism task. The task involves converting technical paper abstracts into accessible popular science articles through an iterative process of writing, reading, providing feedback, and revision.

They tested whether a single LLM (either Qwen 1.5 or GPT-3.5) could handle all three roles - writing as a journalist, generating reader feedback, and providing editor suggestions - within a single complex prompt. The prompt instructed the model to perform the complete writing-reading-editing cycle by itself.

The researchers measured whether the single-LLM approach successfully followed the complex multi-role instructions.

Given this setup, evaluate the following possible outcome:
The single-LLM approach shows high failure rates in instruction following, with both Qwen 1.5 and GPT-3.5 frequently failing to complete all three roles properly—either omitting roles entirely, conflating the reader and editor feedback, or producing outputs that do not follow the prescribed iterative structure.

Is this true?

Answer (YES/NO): YES